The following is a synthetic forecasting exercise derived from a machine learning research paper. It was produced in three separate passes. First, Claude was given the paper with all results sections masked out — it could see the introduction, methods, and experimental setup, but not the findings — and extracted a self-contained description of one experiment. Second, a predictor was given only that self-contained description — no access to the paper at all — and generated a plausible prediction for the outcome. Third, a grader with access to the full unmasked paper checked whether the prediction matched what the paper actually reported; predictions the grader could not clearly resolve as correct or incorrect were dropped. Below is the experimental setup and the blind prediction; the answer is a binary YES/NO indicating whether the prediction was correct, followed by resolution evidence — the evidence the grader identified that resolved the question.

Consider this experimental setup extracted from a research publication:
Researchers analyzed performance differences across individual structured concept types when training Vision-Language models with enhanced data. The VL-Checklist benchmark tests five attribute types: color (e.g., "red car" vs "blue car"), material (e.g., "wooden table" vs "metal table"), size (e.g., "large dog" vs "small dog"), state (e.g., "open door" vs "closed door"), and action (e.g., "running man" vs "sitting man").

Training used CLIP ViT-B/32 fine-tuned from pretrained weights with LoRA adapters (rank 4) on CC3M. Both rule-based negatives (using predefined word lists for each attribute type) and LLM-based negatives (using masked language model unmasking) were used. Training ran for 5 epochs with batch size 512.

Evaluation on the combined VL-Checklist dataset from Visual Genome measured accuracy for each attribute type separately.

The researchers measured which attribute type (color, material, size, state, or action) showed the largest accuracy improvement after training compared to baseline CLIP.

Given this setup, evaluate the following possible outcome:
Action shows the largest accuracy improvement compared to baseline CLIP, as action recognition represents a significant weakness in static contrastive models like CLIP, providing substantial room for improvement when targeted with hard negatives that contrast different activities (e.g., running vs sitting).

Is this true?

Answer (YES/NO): NO